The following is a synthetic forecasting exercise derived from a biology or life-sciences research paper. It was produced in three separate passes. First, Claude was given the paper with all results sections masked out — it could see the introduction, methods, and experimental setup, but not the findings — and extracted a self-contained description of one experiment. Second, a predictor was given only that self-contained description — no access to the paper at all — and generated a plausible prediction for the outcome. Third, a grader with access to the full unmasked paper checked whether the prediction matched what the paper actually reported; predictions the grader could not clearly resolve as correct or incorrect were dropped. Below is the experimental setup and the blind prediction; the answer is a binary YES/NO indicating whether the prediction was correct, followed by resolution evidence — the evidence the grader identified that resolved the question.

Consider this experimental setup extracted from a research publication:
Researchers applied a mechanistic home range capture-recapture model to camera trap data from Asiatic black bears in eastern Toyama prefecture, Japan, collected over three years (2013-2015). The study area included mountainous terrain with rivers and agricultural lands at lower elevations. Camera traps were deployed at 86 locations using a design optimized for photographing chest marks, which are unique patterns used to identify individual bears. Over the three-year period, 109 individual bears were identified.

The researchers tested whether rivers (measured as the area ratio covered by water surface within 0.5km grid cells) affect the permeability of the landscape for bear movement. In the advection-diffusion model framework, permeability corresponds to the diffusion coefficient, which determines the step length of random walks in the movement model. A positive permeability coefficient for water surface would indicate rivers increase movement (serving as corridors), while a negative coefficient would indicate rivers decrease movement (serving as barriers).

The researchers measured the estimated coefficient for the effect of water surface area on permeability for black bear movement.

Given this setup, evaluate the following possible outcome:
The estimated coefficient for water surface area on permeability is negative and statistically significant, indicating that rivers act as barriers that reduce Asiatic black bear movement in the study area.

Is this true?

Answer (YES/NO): YES